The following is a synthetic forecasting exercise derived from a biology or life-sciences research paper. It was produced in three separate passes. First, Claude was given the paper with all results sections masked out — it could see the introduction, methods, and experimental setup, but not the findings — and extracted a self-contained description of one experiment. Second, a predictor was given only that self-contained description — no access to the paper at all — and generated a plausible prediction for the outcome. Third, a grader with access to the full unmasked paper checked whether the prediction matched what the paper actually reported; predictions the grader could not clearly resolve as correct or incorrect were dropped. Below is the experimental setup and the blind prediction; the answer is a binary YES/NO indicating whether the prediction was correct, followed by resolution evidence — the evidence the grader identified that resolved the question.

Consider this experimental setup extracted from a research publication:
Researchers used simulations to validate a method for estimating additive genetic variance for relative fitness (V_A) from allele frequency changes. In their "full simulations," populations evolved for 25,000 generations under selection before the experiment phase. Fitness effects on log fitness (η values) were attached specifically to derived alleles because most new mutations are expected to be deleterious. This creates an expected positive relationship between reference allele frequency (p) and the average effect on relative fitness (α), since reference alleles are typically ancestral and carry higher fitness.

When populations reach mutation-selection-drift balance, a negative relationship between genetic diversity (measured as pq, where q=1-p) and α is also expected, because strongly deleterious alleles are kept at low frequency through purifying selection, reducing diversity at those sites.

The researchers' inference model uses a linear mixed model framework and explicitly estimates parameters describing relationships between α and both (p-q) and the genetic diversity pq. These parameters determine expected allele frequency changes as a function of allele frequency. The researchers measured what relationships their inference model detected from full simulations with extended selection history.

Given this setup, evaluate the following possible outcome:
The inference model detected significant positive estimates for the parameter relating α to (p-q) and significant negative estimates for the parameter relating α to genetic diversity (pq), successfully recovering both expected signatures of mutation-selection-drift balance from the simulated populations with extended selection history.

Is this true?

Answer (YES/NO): NO